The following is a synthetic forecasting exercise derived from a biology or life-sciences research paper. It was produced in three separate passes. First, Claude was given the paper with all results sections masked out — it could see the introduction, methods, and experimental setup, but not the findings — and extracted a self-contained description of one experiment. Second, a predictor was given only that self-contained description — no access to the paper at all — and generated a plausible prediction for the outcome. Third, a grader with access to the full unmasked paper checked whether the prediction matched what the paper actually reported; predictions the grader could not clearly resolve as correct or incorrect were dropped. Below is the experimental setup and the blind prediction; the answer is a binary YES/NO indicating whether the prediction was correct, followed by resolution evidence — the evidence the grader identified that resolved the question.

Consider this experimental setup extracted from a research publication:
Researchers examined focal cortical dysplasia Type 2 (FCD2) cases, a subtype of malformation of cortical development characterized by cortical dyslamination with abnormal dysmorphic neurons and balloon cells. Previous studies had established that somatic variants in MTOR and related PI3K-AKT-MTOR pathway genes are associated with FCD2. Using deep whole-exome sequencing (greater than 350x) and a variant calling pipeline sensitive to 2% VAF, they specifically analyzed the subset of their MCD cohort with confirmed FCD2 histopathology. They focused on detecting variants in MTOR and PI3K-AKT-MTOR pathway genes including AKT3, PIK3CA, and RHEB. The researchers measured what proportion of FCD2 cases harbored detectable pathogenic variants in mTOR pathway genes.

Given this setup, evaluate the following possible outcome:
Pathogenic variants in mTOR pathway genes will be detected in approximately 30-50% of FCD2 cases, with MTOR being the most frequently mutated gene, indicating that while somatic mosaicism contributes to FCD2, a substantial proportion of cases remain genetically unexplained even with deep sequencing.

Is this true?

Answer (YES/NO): NO